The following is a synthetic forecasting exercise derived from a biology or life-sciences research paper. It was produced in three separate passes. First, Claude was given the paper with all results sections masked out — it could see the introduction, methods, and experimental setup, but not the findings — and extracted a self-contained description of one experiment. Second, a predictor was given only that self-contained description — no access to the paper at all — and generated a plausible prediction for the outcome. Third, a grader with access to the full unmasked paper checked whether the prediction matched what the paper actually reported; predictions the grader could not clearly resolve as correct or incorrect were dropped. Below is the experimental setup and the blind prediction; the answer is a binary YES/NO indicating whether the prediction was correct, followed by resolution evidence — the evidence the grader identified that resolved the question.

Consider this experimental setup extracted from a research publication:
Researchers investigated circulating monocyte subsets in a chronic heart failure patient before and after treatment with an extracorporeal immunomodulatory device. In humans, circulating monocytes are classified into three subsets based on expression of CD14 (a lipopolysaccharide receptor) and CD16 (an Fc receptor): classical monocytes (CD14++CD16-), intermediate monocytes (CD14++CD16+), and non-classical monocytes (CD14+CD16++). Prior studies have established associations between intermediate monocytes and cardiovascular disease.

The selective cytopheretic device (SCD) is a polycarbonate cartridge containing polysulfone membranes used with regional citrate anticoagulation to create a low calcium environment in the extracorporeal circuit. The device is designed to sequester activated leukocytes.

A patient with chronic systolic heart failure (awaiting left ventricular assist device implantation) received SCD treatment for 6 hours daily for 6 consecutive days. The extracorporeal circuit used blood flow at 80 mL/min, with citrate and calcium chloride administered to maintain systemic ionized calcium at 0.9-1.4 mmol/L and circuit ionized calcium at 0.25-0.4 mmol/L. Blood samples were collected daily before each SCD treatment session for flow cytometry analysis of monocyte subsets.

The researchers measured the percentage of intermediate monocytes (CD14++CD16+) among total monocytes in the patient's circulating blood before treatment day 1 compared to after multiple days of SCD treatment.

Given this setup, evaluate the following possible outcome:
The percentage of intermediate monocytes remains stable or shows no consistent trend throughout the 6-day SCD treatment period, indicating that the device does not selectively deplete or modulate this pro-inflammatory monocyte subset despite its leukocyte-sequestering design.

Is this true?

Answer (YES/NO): NO